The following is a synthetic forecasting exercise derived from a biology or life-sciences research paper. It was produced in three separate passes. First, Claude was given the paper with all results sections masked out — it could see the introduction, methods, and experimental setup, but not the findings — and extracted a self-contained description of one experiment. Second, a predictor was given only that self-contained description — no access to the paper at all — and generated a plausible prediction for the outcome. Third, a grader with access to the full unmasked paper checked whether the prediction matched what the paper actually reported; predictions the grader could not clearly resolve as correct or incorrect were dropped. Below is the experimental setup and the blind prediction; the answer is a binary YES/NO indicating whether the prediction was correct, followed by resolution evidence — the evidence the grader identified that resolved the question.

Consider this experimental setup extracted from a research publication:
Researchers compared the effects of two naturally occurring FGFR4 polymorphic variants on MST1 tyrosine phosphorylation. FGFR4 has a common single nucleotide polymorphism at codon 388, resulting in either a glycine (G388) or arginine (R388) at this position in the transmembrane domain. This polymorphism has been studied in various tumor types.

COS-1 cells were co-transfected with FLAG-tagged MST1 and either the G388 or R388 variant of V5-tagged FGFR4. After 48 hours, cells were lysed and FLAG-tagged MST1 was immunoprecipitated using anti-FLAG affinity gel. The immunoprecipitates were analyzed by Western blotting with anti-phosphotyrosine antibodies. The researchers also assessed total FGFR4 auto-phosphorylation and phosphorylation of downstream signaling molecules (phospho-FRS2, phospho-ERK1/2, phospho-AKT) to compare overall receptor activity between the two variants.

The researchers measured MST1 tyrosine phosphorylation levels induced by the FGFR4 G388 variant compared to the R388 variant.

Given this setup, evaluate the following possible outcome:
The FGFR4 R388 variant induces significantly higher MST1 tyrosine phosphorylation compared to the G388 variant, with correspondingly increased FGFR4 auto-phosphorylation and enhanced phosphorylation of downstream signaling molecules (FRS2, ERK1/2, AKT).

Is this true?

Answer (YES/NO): NO